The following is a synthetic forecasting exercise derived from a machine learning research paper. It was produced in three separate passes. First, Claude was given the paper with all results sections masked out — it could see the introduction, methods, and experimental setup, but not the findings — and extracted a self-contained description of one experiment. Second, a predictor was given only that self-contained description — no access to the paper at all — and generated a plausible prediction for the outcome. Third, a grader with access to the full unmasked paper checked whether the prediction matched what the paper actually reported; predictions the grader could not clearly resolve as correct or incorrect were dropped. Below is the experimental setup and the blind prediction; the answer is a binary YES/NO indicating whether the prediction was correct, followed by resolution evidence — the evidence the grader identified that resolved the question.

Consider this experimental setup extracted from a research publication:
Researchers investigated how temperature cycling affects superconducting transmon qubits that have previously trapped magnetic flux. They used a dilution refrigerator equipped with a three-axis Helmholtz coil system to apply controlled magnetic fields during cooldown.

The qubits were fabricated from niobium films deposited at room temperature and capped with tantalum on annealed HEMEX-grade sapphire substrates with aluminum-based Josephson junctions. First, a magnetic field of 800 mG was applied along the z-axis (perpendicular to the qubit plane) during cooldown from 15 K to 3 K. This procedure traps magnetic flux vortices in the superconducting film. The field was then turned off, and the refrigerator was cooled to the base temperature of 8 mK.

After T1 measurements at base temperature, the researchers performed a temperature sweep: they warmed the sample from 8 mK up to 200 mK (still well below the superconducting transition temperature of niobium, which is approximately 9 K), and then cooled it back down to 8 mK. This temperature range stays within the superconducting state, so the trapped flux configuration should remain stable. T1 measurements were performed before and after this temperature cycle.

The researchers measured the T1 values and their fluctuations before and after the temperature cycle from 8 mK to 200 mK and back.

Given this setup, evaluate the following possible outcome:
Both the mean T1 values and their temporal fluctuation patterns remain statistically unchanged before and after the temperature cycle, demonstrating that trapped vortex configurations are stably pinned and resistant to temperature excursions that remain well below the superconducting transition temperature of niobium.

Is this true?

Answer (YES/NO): NO